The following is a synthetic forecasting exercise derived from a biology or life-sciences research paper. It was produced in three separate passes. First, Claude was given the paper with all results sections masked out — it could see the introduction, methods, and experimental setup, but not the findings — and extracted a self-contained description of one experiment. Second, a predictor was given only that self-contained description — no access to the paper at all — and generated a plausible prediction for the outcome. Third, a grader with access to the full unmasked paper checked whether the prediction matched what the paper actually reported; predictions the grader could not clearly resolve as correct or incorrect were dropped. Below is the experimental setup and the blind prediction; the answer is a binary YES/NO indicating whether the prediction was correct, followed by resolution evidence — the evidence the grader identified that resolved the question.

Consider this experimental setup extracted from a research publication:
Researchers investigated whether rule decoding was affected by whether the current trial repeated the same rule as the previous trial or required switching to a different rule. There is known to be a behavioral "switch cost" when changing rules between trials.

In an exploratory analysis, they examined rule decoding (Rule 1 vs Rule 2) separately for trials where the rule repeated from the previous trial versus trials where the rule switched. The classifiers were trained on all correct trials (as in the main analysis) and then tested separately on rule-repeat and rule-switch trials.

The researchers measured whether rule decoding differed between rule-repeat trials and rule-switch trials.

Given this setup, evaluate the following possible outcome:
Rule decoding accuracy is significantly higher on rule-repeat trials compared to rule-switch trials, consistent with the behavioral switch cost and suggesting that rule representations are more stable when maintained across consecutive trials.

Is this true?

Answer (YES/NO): NO